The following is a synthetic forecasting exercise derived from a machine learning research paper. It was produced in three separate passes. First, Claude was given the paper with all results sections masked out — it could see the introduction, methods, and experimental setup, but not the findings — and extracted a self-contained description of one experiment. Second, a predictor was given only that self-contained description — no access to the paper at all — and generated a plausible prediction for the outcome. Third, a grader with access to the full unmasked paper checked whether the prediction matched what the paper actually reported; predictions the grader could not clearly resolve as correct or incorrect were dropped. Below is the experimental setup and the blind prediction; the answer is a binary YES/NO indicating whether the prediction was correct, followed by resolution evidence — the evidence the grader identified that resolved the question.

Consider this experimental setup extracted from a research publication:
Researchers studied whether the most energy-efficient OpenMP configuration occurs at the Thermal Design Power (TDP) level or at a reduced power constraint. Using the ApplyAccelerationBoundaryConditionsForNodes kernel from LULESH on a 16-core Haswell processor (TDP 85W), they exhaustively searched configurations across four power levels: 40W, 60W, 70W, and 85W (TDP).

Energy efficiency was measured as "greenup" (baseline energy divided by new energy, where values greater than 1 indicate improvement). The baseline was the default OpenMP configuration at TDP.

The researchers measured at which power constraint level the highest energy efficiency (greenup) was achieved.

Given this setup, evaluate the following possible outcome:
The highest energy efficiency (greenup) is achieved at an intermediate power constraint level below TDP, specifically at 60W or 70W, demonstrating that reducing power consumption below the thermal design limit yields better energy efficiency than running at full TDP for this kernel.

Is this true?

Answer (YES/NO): YES